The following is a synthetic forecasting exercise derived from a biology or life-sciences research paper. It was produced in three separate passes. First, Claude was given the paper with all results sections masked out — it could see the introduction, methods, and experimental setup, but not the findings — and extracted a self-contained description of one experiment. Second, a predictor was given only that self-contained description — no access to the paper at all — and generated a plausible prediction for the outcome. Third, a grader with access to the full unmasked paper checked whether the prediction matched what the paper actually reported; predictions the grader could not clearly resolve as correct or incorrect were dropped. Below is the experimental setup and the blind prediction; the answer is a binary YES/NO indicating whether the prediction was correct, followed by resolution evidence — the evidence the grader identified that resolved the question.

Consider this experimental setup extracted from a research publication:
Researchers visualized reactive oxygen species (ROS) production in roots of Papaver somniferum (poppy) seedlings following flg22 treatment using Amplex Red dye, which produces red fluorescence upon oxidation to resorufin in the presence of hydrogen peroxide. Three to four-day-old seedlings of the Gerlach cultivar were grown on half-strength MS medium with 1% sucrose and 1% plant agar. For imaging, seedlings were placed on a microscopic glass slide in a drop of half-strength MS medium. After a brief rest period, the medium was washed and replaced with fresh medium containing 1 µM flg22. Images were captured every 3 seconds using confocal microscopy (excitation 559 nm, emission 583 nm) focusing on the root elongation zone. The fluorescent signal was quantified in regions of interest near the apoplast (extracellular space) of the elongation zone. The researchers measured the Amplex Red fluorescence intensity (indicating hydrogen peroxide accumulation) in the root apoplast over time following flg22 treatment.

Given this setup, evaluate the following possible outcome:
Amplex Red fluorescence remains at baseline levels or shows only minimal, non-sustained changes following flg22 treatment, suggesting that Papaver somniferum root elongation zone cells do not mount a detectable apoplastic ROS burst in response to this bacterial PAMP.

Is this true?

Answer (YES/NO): NO